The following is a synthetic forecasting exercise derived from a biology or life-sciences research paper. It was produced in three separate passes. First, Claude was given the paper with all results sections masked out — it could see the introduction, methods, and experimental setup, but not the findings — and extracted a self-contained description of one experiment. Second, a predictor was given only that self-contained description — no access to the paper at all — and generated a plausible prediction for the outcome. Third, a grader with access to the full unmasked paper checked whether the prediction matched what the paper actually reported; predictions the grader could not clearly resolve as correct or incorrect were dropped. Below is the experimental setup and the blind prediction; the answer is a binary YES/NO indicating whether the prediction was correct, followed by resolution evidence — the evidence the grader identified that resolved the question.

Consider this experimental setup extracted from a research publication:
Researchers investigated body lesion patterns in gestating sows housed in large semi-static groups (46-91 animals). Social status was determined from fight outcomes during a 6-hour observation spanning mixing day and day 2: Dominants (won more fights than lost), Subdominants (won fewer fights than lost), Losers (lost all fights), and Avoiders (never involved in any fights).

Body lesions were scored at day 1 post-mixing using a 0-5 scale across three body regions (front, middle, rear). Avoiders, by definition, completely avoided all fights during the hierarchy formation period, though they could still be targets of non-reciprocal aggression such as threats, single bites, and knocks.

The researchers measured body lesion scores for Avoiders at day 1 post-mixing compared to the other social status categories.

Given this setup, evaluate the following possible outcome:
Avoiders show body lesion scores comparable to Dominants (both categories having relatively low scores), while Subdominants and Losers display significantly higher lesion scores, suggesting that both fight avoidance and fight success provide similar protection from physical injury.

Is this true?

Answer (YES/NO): NO